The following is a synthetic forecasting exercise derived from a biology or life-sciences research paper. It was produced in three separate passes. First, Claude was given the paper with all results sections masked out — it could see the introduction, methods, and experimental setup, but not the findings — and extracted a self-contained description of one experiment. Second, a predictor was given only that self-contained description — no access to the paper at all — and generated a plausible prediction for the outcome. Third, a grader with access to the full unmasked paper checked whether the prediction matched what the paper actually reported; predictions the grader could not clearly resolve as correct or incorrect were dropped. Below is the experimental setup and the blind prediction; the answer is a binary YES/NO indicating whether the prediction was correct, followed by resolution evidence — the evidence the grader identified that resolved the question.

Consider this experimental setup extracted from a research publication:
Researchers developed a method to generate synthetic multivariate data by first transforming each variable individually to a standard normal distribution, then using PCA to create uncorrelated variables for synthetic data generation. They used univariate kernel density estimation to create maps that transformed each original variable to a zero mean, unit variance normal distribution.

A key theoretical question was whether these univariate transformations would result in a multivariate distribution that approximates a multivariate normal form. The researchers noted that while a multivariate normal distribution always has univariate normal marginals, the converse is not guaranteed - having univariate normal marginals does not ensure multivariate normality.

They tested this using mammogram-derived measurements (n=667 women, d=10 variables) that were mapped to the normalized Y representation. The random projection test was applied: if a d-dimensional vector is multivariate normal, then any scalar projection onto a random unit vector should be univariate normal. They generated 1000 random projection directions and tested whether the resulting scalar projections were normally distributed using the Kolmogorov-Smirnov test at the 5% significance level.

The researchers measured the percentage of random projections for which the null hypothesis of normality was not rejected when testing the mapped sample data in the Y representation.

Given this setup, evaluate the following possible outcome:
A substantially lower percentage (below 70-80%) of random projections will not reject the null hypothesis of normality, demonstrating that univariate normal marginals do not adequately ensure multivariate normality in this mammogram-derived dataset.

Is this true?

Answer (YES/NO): NO